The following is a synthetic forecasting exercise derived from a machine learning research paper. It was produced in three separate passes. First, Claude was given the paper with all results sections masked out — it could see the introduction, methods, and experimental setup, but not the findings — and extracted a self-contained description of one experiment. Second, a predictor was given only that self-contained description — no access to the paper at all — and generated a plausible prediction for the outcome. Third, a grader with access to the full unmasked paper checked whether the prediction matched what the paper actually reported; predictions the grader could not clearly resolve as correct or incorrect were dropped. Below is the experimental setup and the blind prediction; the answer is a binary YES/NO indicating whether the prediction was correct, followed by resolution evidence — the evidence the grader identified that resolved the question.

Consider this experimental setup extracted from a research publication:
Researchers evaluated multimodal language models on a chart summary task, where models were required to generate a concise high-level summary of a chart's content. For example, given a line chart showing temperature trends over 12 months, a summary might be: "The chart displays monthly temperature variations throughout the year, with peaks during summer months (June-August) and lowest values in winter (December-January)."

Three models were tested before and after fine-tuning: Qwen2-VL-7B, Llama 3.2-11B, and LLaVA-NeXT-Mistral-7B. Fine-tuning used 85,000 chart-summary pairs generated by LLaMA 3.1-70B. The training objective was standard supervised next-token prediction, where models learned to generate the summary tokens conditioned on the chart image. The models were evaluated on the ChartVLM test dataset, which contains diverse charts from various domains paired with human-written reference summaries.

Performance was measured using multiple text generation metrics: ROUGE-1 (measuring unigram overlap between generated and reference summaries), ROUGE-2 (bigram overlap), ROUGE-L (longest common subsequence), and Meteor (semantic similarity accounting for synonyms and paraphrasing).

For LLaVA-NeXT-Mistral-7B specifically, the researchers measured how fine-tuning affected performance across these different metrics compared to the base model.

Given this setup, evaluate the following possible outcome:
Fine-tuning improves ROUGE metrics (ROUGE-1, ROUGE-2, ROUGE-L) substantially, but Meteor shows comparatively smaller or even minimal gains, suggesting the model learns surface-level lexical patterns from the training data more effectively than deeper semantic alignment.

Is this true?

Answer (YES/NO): NO